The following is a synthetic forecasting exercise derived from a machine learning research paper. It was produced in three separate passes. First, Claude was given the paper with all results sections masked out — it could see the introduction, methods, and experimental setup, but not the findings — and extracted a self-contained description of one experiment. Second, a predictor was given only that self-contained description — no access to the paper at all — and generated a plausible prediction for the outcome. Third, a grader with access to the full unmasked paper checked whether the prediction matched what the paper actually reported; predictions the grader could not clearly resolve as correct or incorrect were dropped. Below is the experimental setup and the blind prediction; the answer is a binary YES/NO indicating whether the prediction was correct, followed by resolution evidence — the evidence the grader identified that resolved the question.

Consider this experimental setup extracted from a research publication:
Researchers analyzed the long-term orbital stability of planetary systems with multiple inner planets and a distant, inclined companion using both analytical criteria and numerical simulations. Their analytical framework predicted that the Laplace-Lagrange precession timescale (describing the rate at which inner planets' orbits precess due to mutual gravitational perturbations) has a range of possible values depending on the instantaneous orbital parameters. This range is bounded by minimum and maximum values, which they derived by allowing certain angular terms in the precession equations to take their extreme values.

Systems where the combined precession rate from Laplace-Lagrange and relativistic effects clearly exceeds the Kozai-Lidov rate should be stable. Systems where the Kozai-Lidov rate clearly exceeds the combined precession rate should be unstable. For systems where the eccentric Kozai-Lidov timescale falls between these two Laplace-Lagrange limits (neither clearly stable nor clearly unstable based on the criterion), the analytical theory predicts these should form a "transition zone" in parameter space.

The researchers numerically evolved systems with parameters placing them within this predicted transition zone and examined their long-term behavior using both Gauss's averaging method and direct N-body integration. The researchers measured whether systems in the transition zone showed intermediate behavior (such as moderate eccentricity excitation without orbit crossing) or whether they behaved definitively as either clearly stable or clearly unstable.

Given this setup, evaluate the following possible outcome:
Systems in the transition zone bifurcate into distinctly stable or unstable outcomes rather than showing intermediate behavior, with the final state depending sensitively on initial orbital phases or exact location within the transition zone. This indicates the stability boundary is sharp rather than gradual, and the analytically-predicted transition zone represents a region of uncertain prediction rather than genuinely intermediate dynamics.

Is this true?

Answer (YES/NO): NO